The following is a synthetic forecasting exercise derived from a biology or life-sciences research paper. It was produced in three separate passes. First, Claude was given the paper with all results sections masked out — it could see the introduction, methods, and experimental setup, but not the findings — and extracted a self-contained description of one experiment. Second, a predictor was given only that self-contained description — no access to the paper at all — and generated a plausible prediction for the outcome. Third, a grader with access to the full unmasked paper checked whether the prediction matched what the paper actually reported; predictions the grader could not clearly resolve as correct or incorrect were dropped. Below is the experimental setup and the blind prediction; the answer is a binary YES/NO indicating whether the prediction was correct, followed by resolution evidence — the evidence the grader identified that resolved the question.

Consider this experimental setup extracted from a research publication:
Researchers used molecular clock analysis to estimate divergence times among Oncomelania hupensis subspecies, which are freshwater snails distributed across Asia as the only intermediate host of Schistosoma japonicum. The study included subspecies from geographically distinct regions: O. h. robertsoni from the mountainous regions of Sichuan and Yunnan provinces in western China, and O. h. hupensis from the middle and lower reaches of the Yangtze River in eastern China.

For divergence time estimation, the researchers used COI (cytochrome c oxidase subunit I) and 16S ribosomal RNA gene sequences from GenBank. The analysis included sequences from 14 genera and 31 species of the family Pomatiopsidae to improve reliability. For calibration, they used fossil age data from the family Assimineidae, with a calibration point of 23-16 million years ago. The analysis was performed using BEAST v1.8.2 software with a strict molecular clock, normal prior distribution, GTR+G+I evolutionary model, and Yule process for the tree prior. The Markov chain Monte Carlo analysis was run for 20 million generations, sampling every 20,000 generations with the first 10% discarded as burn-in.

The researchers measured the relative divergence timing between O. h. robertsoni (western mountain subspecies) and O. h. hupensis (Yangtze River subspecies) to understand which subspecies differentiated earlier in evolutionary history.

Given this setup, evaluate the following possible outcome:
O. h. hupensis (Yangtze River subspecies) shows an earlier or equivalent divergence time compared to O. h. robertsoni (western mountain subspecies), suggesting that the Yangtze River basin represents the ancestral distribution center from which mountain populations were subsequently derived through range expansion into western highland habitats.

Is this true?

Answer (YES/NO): NO